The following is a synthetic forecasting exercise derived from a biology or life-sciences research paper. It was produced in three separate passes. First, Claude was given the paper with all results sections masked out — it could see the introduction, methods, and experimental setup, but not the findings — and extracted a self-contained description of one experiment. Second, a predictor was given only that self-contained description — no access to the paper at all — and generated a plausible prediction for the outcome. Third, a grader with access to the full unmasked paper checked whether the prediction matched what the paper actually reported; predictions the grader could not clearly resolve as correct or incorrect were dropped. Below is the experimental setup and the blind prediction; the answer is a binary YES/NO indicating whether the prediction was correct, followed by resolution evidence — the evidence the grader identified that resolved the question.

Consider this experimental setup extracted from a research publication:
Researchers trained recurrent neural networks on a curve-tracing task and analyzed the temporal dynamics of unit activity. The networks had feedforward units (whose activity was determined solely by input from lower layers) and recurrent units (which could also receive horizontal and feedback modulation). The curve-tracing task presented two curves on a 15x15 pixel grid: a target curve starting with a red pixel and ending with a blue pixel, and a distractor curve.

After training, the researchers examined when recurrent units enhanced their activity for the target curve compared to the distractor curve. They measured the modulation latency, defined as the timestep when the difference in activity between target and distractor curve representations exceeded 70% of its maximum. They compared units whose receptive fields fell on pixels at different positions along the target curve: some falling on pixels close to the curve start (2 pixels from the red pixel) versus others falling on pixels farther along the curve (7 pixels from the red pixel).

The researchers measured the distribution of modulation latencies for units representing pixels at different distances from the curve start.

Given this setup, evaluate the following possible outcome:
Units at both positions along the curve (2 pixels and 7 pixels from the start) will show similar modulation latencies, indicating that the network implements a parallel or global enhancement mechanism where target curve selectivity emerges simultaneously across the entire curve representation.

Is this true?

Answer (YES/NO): NO